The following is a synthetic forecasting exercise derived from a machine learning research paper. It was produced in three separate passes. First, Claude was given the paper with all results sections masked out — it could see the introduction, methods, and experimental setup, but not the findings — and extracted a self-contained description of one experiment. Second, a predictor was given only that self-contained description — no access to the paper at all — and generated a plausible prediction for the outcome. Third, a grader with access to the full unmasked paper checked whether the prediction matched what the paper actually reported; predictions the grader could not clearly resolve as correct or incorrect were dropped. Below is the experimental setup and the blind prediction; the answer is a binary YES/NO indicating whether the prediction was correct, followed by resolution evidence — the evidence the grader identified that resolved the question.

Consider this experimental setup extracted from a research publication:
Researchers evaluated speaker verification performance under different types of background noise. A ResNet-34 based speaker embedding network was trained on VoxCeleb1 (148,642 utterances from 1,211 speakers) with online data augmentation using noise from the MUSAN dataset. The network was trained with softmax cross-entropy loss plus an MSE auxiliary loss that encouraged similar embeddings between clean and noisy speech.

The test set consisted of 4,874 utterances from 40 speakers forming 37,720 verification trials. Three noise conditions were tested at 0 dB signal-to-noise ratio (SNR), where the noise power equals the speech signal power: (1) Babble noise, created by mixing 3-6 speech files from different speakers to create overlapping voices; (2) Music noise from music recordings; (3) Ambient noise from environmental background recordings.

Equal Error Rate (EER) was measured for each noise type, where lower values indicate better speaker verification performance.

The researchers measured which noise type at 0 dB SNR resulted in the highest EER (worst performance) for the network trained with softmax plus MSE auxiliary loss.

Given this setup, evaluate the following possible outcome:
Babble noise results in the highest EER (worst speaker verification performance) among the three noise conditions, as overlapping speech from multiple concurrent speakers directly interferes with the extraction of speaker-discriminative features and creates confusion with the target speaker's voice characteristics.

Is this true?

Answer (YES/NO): YES